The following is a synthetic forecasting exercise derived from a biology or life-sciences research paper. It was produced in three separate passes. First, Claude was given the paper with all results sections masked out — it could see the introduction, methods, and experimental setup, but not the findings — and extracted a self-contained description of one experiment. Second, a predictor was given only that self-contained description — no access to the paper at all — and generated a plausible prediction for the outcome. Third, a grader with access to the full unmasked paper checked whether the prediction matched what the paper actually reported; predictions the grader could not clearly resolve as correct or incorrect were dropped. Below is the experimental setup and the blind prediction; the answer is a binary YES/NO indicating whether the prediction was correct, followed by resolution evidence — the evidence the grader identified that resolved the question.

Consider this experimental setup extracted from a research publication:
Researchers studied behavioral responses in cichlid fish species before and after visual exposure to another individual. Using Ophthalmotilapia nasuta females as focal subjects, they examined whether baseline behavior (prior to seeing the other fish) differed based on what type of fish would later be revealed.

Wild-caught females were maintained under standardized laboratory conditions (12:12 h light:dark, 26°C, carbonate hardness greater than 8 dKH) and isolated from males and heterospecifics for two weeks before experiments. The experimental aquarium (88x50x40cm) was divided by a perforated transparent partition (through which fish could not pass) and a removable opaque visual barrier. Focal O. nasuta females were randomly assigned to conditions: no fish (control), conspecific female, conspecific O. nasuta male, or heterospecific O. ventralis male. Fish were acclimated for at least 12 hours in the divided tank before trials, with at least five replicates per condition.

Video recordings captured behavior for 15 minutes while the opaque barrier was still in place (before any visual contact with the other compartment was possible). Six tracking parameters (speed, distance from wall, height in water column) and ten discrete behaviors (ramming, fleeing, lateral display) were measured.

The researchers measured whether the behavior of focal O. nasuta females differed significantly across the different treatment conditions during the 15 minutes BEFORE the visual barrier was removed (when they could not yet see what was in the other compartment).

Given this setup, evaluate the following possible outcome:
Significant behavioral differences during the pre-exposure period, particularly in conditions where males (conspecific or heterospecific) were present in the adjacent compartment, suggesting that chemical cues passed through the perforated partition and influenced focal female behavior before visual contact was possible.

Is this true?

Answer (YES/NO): NO